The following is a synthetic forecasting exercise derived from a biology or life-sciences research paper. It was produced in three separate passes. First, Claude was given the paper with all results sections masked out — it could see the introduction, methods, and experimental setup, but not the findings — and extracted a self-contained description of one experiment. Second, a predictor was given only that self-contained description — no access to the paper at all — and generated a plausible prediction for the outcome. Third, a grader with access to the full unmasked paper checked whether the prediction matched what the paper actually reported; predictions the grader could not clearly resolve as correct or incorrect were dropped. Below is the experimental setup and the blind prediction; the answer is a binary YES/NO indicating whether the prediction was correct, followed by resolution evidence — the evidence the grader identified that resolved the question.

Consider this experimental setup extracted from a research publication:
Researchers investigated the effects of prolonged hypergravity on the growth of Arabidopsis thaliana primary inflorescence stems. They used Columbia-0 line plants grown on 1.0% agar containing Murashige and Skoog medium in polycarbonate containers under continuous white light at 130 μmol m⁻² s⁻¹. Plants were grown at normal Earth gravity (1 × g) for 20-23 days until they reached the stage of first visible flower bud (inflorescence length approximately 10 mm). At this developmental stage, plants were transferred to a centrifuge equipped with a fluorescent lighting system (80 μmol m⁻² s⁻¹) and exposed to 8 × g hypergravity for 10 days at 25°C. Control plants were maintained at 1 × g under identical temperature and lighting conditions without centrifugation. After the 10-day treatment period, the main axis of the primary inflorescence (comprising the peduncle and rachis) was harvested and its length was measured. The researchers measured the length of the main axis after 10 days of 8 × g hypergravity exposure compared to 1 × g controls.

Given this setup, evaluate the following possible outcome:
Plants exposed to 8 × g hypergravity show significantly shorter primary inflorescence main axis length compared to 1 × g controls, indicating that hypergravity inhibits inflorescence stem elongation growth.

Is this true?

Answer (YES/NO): YES